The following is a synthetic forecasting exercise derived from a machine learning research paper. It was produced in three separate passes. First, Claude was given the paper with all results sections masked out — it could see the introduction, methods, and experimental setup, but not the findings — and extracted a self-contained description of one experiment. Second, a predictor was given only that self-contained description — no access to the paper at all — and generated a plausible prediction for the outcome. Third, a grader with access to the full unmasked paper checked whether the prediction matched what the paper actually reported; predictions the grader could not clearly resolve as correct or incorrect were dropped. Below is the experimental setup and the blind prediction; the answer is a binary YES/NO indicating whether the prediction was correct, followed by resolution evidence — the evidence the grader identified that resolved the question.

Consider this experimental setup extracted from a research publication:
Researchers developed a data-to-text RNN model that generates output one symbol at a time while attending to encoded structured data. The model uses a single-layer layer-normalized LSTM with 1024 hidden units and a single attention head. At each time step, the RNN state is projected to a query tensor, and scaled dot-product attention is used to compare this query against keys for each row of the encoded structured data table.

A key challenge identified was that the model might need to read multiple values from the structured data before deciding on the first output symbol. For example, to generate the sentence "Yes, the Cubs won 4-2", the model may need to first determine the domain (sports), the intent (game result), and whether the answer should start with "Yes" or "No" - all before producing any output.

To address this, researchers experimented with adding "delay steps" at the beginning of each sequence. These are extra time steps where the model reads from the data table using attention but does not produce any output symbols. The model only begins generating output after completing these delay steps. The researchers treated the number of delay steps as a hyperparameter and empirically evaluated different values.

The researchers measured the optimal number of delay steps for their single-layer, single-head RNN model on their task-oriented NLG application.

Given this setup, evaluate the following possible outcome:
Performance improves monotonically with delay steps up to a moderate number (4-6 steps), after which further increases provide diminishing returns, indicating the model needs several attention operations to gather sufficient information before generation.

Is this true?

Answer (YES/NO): NO